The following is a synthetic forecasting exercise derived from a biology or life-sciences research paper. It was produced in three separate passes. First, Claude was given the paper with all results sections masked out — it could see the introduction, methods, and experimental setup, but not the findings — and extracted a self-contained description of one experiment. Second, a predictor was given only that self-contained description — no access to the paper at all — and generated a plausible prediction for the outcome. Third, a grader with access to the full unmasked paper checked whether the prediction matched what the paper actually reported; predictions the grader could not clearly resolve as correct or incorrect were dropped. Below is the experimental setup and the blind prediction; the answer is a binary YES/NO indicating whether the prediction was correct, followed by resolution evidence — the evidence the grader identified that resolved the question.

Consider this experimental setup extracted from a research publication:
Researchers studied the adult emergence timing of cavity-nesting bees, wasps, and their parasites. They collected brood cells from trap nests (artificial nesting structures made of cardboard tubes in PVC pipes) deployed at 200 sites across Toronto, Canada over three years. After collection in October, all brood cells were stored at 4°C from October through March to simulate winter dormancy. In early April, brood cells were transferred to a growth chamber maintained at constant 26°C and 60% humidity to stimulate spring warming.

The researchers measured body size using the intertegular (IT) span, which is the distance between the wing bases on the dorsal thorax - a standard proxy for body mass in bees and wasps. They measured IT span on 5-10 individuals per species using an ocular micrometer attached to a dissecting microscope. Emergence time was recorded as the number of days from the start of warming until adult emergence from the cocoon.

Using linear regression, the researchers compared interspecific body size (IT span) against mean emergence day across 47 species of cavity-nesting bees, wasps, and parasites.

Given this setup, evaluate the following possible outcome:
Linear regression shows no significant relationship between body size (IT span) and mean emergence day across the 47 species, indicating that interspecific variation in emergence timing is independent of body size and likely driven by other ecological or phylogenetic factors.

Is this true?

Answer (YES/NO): NO